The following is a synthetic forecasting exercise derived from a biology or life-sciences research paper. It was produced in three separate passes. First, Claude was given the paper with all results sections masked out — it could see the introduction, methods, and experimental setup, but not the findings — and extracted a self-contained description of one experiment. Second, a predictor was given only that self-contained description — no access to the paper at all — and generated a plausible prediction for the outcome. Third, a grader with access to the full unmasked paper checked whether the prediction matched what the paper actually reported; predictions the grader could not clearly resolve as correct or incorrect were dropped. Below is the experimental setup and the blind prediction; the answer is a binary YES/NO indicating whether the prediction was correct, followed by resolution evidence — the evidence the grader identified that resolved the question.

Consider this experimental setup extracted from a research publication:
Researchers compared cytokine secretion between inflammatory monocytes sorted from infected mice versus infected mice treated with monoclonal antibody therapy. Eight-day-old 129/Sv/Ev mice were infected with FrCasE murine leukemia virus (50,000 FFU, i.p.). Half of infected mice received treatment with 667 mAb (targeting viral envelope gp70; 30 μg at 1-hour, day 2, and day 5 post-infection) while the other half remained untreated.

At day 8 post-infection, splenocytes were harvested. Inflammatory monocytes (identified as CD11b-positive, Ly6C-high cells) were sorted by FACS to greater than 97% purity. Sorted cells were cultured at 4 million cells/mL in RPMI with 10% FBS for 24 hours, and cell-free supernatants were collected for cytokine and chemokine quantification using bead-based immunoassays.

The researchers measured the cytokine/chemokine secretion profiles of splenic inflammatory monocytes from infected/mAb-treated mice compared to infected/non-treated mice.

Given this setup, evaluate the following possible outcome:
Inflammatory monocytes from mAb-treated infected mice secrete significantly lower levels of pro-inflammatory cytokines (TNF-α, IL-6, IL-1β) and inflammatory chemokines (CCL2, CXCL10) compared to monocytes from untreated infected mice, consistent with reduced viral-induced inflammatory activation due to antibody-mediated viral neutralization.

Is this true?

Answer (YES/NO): NO